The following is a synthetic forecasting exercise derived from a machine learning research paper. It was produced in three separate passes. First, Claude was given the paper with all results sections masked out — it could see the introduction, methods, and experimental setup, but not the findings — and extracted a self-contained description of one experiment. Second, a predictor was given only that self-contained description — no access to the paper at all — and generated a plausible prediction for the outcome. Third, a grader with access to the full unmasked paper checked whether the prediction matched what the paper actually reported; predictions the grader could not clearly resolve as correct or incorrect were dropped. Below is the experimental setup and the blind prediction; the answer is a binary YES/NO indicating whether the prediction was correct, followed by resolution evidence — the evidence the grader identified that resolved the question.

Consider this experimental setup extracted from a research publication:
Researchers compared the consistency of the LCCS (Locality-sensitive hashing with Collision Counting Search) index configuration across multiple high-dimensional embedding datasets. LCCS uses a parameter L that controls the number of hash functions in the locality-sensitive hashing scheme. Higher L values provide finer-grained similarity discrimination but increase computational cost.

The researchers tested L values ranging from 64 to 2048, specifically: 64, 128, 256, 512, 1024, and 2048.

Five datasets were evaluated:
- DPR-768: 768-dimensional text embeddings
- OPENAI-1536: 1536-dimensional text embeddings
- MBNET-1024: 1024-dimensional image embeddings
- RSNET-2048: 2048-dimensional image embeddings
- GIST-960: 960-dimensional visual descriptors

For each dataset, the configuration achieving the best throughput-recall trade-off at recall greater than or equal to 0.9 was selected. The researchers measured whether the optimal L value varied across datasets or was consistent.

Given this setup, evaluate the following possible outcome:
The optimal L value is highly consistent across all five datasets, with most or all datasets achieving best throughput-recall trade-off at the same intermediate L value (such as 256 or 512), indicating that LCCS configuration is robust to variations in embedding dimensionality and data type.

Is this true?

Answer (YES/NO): NO